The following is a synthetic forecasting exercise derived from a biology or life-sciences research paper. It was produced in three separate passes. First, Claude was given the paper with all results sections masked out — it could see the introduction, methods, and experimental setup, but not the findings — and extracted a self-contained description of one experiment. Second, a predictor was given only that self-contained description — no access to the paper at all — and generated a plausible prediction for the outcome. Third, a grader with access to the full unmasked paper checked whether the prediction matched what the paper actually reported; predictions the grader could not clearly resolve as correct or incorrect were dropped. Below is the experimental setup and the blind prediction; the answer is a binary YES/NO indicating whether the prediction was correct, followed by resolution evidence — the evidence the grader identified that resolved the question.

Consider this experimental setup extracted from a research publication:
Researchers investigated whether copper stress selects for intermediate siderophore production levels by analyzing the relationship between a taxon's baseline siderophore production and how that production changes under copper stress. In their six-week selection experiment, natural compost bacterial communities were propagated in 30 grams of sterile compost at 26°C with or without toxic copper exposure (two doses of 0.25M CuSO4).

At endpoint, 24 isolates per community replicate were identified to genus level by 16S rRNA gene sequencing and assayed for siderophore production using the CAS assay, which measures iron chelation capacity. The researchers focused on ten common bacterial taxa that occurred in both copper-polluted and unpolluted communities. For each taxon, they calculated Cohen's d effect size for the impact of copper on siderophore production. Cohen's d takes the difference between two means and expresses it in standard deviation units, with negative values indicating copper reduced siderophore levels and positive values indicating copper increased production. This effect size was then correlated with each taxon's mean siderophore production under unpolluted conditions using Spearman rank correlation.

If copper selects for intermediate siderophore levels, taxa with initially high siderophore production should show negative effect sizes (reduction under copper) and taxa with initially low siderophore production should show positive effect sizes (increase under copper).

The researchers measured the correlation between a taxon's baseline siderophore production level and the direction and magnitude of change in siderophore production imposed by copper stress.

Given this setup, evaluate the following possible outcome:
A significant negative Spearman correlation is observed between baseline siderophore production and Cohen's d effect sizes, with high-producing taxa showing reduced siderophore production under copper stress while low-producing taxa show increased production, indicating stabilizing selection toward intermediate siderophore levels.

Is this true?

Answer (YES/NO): YES